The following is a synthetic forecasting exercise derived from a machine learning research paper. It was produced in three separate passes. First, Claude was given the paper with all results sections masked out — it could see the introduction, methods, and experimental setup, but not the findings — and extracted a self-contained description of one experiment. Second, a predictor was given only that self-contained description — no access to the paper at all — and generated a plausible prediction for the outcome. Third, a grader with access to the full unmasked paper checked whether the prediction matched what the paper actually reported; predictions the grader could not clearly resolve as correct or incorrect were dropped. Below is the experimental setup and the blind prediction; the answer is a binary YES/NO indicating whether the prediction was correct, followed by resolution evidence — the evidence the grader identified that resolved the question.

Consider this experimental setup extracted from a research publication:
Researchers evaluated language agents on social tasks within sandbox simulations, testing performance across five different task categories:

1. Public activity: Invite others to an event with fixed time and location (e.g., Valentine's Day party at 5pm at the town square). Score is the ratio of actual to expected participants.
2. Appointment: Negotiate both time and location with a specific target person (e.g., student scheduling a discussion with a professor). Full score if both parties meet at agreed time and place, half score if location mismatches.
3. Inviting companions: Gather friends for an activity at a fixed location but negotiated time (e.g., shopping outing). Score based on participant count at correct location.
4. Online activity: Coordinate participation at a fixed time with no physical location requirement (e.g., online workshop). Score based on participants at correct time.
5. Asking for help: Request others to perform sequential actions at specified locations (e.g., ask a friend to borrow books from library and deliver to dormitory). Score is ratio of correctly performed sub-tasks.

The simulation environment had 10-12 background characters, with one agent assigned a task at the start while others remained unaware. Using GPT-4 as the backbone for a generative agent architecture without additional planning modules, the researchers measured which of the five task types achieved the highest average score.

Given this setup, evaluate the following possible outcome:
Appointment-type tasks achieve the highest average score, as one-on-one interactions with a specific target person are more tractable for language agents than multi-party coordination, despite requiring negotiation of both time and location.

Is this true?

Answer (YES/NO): NO